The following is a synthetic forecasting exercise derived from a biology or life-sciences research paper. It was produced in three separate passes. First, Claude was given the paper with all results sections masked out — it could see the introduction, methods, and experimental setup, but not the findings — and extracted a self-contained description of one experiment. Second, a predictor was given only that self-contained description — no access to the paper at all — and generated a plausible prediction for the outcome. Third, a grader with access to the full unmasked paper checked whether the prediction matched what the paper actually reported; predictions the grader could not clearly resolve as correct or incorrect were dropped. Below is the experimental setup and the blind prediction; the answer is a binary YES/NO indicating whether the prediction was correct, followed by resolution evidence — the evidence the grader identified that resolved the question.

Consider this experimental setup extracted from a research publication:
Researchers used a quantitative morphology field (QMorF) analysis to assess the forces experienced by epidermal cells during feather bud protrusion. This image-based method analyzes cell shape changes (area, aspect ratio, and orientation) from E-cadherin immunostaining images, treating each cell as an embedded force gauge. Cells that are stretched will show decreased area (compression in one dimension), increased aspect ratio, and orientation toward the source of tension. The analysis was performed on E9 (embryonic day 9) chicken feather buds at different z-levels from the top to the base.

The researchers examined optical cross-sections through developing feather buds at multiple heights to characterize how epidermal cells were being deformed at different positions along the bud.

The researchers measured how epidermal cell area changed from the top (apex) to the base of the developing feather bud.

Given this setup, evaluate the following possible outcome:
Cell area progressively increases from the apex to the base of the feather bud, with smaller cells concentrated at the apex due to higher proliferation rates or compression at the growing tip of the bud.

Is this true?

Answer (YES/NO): NO